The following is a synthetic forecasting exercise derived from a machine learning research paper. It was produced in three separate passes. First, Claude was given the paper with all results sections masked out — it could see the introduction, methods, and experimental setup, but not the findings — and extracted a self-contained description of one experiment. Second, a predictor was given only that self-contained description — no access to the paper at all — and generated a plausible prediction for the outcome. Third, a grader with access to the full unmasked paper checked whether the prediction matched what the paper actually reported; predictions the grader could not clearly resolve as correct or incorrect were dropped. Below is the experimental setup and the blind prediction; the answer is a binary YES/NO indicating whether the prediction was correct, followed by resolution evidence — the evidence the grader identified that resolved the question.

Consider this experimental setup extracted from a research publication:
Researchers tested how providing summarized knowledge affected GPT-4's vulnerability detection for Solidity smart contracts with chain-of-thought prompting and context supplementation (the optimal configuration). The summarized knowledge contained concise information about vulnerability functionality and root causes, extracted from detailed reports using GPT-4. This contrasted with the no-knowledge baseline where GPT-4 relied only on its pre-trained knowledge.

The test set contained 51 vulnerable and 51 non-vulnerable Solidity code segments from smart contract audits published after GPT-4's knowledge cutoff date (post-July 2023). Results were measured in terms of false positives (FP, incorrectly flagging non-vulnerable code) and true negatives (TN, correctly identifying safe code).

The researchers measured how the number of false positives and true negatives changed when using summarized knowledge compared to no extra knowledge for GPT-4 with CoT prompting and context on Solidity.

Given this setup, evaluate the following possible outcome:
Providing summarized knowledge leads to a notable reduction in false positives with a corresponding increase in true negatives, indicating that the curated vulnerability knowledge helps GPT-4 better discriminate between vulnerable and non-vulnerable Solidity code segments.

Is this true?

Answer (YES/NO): YES